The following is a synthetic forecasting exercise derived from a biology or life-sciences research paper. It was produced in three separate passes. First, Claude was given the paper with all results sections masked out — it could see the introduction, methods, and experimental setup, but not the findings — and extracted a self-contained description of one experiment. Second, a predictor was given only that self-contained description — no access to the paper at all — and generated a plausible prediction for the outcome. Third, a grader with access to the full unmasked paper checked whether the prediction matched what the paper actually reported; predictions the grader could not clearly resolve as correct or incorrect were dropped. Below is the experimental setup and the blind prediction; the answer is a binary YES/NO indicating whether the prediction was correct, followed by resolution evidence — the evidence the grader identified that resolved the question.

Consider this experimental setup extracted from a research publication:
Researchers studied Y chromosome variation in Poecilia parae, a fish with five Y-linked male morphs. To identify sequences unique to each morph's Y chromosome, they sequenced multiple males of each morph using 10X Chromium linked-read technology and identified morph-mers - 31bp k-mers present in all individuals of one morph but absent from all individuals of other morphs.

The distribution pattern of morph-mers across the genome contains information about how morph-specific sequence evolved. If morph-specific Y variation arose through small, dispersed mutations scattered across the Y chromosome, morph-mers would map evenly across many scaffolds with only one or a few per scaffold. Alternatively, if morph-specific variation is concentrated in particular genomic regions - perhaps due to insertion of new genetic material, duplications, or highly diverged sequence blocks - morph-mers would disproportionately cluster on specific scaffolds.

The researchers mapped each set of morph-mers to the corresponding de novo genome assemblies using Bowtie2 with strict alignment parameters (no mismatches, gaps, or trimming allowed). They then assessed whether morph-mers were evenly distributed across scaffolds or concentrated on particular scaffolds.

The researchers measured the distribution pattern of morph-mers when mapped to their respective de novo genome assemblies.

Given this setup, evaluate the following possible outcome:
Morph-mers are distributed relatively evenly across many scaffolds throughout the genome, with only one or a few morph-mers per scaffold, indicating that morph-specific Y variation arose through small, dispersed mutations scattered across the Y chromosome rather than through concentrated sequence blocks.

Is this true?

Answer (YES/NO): NO